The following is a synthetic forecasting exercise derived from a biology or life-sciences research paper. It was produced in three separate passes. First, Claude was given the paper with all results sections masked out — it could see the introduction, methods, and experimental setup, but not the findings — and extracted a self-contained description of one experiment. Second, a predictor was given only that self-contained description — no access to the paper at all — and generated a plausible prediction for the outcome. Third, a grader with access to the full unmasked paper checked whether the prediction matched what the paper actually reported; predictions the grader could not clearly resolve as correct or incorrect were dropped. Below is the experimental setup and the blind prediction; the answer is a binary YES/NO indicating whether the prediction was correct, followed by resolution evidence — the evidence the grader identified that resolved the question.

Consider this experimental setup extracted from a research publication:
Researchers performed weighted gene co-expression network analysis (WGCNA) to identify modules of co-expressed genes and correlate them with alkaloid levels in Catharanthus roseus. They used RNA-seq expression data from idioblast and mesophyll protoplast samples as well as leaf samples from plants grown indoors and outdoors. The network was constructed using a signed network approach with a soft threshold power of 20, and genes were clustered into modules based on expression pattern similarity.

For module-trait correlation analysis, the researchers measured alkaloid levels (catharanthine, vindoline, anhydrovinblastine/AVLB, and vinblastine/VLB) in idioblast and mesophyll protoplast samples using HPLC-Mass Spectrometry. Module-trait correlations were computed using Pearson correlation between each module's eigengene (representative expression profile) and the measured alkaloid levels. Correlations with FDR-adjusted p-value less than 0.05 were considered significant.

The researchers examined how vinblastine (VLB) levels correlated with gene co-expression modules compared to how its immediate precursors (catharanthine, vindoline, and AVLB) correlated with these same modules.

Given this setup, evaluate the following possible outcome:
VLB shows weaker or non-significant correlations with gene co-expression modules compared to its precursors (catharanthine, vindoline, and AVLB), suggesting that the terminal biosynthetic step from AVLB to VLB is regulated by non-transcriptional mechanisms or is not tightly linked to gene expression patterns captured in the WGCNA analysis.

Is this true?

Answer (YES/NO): YES